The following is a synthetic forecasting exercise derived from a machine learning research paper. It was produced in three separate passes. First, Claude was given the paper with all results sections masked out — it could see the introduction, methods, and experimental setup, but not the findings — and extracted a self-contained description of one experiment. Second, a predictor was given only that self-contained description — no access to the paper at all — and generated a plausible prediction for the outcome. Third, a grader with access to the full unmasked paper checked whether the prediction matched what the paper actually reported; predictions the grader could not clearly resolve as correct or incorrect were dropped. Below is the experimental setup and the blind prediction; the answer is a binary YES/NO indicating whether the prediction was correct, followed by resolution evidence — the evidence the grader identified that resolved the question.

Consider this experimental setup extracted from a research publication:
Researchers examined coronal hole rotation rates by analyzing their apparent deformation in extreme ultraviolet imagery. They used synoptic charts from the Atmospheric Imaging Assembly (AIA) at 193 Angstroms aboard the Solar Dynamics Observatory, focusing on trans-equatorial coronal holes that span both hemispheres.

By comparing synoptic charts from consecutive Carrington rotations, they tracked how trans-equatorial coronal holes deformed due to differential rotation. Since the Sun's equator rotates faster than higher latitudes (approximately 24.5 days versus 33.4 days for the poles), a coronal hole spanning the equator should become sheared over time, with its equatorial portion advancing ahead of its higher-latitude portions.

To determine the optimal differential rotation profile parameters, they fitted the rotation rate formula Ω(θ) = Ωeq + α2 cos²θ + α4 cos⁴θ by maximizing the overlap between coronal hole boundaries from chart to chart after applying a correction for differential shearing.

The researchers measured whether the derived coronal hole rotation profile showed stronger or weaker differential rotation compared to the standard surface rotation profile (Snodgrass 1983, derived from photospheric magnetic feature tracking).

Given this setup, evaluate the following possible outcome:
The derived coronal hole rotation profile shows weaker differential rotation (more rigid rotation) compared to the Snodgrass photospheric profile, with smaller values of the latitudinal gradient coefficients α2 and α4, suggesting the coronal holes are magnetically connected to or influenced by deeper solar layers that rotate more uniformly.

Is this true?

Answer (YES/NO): YES